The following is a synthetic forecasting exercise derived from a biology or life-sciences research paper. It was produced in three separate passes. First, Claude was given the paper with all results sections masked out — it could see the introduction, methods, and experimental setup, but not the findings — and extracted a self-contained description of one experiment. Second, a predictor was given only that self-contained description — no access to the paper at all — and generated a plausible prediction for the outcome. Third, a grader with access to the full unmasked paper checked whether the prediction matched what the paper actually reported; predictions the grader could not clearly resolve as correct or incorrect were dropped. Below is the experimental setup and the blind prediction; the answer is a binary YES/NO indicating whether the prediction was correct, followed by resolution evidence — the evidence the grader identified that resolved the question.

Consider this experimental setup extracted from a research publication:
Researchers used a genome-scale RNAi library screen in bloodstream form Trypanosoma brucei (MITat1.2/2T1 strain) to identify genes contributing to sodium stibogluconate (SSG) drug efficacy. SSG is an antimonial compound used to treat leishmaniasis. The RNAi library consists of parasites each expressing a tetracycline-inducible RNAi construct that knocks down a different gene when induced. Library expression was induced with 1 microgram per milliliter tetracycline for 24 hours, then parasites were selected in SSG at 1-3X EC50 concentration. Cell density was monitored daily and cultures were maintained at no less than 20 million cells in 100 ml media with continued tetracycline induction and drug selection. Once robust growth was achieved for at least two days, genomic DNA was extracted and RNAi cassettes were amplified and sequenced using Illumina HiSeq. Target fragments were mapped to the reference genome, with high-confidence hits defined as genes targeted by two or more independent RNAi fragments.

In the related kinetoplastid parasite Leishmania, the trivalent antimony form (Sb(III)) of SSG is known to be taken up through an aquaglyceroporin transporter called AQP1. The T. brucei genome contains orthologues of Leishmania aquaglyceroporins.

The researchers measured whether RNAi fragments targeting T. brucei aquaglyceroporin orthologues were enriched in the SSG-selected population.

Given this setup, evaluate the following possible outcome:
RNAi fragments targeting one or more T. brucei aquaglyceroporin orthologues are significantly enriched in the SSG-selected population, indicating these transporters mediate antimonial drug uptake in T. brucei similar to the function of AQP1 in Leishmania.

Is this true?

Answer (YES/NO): YES